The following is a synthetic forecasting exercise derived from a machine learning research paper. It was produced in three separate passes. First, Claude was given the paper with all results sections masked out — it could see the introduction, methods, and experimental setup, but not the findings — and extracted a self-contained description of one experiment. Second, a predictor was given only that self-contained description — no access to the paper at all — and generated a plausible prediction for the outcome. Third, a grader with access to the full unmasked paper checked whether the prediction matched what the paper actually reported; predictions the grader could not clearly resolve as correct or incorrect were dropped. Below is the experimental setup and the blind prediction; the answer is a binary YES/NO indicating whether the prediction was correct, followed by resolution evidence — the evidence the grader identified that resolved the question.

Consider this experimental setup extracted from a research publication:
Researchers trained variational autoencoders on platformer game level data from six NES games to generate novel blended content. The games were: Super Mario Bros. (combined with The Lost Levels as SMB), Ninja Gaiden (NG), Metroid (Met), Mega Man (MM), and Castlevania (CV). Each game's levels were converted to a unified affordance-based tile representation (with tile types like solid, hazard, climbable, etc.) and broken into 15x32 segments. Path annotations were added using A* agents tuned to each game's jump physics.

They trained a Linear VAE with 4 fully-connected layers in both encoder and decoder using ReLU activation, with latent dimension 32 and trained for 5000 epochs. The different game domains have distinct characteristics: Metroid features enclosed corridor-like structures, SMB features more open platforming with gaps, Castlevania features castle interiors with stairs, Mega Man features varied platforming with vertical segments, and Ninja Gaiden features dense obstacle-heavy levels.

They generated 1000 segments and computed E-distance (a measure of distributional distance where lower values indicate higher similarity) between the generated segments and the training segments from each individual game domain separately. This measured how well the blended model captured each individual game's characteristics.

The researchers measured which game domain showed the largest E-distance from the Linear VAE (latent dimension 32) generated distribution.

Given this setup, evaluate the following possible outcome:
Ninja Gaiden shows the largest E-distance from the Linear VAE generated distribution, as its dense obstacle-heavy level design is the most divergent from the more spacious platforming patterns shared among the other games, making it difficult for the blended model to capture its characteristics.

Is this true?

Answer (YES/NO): NO